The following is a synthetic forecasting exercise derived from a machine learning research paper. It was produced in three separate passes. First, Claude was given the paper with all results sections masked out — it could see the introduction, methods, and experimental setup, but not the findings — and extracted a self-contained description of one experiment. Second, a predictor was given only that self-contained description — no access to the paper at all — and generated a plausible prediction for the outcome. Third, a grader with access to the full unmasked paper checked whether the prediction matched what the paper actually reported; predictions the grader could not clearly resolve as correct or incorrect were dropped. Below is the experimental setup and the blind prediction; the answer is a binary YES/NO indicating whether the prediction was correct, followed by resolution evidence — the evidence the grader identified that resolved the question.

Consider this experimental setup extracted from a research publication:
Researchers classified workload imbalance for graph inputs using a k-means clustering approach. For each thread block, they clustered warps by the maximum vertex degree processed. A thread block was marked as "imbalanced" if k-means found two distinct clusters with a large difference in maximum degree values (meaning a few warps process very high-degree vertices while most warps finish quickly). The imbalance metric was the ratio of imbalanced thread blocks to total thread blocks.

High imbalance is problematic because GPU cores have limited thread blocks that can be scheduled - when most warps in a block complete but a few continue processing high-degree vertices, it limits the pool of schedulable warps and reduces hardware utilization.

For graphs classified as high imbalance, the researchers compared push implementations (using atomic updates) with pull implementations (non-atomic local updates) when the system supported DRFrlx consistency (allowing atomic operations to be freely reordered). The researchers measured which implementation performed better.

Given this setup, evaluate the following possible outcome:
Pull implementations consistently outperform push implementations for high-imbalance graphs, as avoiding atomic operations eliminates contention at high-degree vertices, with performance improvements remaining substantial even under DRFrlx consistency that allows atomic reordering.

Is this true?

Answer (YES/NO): NO